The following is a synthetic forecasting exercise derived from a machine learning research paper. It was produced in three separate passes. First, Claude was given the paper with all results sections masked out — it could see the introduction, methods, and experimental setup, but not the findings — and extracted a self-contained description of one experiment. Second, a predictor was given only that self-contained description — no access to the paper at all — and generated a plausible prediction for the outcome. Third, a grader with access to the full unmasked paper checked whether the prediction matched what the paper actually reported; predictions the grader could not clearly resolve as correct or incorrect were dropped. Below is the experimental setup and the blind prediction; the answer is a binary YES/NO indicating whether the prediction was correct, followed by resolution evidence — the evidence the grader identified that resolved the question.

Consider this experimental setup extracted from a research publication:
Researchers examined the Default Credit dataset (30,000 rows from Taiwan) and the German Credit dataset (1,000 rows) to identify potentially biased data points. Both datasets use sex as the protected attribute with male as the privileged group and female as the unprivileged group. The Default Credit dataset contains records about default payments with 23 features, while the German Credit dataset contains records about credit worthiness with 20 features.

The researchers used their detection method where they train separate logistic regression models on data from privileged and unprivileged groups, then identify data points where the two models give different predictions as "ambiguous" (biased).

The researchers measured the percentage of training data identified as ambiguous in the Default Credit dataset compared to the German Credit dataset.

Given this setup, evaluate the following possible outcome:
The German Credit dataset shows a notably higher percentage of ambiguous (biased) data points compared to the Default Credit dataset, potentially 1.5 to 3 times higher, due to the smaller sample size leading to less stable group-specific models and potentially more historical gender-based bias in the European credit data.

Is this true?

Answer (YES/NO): YES